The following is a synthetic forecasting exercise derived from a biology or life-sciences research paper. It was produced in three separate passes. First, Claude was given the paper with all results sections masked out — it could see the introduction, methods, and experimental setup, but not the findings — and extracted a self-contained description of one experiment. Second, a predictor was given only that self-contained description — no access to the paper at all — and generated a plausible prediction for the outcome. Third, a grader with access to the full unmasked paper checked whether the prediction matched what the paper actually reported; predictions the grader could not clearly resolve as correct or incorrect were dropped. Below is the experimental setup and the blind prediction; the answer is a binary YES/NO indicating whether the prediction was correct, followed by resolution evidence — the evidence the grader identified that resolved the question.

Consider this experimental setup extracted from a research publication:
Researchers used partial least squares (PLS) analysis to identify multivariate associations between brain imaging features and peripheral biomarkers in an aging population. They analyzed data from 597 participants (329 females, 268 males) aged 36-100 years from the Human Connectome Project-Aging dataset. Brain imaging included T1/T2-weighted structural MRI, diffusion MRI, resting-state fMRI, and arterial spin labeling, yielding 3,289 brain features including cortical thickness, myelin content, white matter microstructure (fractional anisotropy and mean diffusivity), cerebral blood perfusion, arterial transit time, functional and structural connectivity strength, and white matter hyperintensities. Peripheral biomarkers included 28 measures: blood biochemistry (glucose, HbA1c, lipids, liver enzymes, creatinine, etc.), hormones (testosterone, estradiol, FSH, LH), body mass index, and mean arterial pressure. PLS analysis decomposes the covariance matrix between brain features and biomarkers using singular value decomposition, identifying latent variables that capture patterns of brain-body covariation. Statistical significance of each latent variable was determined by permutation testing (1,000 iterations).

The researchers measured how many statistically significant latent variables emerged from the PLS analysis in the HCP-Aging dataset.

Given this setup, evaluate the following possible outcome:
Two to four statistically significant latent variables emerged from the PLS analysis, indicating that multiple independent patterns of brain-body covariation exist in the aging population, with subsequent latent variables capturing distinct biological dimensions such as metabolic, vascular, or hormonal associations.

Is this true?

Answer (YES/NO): YES